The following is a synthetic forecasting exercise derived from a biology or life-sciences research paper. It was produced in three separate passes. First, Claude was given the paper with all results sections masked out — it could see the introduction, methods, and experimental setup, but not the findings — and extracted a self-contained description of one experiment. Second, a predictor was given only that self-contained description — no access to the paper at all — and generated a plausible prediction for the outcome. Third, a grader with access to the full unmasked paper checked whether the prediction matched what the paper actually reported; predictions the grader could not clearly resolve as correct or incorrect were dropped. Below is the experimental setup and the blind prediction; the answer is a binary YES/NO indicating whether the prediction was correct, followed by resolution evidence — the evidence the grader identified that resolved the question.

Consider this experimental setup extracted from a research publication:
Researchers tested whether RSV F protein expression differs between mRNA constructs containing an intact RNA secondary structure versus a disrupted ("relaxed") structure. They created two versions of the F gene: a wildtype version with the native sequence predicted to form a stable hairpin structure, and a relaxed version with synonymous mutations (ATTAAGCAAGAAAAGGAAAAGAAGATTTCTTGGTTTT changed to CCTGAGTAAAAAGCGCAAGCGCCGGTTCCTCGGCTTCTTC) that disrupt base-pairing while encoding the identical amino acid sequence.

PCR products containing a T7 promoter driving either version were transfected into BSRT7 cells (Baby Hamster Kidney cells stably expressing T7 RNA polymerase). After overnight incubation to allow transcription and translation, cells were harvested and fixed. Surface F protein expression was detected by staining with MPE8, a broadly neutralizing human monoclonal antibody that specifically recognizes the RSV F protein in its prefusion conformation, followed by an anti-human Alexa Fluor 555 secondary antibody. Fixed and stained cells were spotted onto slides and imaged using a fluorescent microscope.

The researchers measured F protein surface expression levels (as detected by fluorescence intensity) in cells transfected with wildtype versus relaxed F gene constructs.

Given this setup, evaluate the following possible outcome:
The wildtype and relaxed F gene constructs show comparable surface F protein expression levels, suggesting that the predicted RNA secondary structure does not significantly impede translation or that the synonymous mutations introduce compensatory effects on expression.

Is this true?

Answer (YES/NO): NO